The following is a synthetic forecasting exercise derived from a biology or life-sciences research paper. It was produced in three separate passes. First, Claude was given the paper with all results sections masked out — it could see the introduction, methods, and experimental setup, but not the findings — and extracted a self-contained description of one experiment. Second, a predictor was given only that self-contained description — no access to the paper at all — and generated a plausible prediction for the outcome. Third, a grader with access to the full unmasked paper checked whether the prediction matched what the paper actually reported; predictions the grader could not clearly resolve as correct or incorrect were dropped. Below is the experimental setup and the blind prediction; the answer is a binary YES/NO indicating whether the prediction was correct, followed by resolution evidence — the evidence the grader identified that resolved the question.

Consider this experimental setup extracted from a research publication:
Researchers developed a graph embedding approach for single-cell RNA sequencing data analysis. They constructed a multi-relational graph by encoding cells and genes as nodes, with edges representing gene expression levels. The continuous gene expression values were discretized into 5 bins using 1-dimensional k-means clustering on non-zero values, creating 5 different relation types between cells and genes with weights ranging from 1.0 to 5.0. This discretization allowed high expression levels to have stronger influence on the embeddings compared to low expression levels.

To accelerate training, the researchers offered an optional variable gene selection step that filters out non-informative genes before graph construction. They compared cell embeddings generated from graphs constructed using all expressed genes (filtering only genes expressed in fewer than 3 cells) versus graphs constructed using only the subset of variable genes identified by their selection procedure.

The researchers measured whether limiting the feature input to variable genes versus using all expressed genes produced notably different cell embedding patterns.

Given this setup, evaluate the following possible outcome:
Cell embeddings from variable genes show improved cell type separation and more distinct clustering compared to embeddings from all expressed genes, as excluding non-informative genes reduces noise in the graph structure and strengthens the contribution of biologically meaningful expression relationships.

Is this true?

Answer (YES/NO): NO